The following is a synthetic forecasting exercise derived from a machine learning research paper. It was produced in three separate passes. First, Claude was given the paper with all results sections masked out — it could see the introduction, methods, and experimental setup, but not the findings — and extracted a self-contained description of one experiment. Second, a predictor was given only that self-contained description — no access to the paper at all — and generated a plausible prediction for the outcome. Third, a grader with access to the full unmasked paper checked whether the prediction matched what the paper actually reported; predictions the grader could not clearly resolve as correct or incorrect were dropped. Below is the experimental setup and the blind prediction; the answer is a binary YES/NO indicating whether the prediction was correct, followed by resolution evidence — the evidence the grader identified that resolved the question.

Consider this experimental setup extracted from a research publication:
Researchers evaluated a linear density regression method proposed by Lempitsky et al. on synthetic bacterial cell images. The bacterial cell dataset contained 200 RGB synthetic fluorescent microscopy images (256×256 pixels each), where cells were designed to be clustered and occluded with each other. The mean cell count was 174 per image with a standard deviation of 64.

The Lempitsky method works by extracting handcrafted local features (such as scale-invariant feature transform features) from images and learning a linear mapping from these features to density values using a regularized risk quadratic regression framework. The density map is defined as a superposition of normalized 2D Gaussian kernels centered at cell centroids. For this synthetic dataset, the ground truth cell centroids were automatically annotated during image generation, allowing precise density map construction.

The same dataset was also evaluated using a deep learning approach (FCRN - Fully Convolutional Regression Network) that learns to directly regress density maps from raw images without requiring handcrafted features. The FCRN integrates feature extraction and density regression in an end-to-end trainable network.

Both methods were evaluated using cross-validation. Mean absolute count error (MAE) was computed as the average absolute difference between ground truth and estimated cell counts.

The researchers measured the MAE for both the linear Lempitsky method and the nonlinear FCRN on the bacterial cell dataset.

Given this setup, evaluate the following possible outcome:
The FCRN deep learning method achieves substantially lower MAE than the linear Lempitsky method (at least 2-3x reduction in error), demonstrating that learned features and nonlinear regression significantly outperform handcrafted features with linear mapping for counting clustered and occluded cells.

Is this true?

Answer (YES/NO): NO